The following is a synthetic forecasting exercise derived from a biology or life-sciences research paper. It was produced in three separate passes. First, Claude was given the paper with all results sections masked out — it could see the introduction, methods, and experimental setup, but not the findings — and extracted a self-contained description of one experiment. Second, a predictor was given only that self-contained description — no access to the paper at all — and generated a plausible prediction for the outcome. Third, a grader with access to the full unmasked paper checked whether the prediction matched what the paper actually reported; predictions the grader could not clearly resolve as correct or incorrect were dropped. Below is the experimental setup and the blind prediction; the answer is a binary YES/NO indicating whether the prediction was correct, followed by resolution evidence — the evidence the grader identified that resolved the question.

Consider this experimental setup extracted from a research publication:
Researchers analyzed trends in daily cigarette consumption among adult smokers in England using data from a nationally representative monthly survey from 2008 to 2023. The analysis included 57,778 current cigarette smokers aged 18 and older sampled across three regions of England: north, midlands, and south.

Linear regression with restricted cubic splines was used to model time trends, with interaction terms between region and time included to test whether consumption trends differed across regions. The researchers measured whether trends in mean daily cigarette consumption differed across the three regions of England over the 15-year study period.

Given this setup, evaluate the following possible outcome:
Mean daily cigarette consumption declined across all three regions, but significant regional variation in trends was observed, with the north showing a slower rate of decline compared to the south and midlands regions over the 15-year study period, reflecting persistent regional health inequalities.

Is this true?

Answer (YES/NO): NO